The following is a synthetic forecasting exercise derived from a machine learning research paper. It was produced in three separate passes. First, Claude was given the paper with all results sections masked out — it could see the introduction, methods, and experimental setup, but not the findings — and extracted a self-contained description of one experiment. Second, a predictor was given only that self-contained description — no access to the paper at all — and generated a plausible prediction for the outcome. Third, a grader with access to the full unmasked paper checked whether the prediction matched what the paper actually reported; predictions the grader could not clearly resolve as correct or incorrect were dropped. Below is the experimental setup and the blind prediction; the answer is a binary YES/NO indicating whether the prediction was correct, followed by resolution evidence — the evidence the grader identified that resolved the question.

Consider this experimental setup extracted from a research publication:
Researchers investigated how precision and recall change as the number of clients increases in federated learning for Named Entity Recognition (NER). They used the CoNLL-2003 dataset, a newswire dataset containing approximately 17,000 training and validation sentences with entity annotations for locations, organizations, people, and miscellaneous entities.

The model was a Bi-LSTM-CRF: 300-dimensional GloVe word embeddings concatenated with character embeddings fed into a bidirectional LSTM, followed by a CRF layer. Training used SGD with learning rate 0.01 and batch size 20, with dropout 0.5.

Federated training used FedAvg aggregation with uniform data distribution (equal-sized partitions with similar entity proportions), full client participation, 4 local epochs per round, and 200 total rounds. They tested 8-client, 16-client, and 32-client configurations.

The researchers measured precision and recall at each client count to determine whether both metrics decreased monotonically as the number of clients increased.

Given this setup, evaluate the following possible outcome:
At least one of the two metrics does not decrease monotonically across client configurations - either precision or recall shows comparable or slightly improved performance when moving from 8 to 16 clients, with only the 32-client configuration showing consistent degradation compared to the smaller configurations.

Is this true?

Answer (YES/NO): YES